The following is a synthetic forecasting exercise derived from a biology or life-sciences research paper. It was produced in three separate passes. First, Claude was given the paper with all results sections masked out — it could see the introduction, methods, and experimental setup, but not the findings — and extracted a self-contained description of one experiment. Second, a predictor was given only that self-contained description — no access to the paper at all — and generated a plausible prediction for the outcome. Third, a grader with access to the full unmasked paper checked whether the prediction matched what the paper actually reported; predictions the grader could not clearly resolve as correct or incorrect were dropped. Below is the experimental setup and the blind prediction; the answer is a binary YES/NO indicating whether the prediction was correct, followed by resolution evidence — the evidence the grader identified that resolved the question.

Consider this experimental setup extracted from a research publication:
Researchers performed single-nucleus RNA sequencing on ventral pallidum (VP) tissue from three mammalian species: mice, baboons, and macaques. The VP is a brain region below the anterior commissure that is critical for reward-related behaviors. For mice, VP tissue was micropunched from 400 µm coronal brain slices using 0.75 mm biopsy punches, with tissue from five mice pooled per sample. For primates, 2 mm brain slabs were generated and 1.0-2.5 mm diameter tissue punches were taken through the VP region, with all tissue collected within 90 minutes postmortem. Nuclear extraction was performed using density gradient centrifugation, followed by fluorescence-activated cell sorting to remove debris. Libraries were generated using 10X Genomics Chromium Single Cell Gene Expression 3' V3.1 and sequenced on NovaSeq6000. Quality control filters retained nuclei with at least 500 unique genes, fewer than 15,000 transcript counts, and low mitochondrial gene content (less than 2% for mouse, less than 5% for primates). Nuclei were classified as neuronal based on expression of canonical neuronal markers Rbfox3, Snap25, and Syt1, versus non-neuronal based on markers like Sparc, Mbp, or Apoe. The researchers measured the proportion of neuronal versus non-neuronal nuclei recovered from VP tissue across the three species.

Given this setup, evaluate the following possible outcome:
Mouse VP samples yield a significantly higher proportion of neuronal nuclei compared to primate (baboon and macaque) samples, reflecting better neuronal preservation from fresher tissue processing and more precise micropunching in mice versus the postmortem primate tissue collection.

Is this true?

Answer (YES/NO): YES